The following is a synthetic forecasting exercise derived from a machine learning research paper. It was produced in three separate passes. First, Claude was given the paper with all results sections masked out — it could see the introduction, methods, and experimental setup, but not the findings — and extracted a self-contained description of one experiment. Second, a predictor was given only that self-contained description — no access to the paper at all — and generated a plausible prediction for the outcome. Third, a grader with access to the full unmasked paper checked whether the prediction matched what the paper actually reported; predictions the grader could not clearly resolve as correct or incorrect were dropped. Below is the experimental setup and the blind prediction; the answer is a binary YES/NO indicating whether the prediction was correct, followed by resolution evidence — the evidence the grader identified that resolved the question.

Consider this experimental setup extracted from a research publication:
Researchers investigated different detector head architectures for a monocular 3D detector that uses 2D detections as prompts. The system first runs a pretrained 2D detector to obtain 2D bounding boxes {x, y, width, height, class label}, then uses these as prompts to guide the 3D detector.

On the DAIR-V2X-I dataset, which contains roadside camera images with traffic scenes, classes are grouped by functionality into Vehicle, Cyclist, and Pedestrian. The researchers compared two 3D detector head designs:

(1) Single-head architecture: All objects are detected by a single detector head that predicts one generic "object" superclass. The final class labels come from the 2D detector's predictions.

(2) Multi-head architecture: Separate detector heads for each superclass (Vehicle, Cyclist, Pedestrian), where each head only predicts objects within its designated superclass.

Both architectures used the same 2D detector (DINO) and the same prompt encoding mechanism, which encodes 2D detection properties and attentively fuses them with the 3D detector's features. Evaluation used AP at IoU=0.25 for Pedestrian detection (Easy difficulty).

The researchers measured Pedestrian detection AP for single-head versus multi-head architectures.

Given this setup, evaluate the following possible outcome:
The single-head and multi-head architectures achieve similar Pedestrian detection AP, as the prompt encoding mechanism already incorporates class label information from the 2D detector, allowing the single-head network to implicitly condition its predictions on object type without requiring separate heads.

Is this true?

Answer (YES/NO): NO